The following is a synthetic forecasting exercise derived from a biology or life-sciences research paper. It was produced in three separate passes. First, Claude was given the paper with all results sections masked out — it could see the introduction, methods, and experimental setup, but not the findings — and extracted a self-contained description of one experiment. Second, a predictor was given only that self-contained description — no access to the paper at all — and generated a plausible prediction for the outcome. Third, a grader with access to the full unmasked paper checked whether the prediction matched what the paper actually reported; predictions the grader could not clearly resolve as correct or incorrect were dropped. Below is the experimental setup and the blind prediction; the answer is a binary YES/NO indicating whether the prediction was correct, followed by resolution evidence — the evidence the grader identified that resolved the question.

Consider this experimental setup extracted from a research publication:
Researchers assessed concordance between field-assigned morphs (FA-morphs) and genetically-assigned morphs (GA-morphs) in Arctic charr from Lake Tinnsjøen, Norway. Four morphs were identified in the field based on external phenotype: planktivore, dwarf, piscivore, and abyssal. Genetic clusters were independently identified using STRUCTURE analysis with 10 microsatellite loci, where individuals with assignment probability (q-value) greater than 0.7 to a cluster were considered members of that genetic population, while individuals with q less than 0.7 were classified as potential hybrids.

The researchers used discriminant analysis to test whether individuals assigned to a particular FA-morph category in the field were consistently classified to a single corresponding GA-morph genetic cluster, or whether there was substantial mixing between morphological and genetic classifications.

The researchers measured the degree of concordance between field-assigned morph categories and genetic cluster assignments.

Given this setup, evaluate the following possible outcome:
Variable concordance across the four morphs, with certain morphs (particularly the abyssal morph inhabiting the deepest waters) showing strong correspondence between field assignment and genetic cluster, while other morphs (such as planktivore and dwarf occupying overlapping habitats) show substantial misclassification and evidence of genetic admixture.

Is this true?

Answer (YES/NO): NO